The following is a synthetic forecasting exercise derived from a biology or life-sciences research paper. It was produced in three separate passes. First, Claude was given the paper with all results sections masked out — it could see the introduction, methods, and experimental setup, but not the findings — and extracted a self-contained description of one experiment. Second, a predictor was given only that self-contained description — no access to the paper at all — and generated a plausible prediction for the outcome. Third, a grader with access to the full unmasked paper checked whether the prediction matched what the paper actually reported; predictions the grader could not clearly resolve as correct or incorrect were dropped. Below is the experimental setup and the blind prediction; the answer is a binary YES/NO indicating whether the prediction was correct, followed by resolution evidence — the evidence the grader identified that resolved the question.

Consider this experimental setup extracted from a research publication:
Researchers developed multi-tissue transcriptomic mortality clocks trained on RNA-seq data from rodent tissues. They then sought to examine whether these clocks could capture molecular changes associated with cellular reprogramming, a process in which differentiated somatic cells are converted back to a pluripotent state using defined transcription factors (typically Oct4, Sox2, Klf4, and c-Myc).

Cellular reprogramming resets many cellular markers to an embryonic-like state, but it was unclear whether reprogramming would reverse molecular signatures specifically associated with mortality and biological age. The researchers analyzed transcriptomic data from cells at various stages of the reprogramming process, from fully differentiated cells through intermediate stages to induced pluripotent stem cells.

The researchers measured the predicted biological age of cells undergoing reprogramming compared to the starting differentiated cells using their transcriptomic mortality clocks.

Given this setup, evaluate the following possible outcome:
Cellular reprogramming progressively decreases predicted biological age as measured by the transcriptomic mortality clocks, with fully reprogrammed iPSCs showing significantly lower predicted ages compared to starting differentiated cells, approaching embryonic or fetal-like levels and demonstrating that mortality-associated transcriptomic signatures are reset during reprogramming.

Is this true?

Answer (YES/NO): YES